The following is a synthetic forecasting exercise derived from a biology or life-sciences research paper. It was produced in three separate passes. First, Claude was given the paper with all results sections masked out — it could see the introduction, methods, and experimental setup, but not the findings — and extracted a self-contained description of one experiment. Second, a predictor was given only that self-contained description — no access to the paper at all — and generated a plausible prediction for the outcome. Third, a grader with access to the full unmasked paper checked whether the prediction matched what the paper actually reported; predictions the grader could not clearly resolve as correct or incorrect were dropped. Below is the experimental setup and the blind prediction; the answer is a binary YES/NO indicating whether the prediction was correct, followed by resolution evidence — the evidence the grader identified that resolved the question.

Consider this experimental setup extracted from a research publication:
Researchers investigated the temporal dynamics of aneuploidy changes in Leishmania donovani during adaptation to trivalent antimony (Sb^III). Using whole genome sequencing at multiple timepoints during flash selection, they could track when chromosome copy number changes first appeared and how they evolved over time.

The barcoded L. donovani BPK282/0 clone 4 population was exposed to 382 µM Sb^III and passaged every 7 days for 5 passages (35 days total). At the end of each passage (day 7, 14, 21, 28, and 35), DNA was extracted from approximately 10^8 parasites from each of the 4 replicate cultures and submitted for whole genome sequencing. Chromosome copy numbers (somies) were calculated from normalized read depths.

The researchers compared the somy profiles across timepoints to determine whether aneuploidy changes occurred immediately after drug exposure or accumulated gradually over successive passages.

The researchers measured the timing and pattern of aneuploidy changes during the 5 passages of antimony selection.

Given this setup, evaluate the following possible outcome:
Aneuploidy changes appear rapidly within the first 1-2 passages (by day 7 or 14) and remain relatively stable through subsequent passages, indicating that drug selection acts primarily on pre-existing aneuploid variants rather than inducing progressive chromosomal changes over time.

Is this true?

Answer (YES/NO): NO